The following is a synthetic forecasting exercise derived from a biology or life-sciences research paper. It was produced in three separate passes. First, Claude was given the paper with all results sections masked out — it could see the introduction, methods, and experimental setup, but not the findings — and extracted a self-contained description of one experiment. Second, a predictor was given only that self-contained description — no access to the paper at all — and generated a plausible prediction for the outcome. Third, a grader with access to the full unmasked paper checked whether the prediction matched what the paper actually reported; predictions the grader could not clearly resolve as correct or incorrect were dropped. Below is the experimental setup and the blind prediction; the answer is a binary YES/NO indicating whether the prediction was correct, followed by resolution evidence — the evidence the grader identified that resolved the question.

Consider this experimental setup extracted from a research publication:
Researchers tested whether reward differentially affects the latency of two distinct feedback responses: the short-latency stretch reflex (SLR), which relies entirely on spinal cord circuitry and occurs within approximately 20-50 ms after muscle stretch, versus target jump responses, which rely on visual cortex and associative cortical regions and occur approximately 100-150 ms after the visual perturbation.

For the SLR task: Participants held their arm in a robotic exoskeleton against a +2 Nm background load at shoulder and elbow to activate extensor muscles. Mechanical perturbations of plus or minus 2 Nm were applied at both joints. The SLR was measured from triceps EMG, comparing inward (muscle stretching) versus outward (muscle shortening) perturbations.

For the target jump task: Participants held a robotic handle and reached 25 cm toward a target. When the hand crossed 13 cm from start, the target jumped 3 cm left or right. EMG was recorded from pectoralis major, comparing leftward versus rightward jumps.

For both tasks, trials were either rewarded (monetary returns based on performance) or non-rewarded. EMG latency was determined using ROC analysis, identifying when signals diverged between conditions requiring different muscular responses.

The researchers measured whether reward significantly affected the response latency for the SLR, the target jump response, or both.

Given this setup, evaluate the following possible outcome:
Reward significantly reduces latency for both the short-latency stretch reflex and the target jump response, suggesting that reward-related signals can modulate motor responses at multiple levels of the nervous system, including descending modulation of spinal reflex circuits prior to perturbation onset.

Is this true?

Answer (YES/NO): NO